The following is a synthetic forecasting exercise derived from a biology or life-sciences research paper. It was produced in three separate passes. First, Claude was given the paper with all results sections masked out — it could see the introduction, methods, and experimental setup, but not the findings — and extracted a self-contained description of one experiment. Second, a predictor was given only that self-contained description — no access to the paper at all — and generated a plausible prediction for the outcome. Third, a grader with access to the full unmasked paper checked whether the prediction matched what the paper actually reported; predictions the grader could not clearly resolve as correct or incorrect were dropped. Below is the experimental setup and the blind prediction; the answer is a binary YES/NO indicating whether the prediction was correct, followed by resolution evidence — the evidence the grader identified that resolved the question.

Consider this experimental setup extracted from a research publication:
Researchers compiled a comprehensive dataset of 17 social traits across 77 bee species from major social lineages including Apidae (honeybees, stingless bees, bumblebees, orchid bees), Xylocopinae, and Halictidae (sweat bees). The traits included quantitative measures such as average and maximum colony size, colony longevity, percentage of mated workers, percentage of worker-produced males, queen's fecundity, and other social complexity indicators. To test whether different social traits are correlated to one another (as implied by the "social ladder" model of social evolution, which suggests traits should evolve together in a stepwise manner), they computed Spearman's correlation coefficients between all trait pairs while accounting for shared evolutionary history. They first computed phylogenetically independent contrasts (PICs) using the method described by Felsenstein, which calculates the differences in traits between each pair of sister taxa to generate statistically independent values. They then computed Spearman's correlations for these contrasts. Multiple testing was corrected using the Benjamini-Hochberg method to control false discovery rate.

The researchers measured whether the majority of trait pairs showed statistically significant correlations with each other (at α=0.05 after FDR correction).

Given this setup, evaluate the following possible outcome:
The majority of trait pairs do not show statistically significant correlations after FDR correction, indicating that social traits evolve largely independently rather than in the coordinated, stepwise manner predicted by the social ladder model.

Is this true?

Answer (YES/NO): YES